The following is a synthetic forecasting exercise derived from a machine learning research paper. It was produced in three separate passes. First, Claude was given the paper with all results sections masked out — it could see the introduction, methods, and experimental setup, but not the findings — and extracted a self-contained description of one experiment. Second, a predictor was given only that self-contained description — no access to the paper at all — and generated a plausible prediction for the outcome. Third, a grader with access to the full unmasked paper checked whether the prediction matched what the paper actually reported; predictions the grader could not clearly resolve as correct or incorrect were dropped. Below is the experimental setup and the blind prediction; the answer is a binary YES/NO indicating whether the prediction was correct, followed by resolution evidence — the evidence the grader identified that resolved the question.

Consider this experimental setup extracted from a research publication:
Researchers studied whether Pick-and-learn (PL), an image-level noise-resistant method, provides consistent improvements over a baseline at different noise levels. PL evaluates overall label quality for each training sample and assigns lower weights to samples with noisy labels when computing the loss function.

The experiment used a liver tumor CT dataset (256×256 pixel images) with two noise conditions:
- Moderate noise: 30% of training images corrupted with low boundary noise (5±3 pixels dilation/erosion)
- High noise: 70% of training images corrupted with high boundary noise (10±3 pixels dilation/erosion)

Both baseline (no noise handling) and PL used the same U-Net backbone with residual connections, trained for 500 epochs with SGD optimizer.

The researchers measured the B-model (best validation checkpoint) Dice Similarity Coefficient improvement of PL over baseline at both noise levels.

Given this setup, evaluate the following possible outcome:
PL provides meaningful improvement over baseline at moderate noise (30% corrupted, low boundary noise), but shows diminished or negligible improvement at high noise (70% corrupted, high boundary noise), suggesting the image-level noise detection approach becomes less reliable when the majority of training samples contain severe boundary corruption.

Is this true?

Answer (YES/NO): NO